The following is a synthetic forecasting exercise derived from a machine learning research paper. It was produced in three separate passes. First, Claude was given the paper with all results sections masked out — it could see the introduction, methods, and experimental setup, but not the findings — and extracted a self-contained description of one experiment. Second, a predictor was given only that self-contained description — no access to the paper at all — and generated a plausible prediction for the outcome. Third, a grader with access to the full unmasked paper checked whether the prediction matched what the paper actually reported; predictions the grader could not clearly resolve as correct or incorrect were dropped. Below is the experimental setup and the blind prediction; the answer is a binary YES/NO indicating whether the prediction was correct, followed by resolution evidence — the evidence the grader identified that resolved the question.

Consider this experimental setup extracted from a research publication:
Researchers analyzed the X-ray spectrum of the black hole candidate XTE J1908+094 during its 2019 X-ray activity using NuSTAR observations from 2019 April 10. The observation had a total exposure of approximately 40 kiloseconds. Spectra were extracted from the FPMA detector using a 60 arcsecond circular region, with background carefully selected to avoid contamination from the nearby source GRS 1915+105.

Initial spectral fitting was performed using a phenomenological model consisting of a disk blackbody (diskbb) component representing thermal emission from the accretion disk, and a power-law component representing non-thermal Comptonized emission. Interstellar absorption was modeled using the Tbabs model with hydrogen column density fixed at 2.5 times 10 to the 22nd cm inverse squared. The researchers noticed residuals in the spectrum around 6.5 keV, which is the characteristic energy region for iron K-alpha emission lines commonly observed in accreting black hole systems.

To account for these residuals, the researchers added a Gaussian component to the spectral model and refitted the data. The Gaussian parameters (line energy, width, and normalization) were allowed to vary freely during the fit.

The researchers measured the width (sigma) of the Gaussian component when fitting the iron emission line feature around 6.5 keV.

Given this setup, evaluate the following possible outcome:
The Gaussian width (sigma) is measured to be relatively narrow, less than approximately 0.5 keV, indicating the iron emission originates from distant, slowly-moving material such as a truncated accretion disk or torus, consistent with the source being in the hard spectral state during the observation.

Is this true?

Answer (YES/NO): NO